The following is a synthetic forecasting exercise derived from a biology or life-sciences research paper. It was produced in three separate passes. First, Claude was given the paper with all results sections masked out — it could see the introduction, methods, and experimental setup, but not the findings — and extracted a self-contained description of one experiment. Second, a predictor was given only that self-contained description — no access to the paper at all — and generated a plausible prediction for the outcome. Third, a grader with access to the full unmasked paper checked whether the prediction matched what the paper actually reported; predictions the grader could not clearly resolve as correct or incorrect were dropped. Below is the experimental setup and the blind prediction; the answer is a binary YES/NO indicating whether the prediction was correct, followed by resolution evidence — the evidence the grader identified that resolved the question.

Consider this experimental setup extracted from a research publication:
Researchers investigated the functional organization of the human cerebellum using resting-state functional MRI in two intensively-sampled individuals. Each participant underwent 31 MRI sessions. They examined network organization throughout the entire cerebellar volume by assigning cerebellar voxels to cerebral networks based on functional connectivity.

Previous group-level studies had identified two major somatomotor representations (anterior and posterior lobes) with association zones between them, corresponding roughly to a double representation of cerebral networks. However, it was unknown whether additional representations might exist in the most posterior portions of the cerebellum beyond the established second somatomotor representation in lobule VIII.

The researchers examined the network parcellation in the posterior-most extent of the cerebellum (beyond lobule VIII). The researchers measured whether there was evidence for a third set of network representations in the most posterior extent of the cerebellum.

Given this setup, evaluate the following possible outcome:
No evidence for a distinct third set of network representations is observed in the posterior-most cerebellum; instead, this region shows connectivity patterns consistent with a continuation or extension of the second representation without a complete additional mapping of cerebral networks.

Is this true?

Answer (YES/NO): NO